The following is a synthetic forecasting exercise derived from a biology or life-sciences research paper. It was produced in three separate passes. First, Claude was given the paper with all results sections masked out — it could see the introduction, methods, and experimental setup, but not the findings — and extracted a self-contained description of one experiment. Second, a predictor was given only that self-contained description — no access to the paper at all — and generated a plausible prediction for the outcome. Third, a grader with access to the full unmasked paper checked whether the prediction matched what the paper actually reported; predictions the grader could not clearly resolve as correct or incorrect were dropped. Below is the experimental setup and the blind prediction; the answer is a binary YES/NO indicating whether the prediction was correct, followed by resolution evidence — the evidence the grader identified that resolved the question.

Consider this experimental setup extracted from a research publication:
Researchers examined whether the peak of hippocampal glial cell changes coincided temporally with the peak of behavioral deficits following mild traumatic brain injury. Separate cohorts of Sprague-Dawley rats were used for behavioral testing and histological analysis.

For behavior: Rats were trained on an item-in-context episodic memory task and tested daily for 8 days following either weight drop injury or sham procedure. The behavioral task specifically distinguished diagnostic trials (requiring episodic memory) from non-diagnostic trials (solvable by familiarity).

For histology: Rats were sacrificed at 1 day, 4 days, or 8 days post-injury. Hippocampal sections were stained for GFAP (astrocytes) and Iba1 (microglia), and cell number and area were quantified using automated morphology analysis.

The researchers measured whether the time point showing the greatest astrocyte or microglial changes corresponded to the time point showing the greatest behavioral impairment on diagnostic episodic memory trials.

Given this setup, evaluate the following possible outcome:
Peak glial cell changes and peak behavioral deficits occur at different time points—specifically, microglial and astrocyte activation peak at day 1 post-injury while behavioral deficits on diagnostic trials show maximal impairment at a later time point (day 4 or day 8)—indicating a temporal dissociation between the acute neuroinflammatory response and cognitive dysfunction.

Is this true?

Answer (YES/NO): NO